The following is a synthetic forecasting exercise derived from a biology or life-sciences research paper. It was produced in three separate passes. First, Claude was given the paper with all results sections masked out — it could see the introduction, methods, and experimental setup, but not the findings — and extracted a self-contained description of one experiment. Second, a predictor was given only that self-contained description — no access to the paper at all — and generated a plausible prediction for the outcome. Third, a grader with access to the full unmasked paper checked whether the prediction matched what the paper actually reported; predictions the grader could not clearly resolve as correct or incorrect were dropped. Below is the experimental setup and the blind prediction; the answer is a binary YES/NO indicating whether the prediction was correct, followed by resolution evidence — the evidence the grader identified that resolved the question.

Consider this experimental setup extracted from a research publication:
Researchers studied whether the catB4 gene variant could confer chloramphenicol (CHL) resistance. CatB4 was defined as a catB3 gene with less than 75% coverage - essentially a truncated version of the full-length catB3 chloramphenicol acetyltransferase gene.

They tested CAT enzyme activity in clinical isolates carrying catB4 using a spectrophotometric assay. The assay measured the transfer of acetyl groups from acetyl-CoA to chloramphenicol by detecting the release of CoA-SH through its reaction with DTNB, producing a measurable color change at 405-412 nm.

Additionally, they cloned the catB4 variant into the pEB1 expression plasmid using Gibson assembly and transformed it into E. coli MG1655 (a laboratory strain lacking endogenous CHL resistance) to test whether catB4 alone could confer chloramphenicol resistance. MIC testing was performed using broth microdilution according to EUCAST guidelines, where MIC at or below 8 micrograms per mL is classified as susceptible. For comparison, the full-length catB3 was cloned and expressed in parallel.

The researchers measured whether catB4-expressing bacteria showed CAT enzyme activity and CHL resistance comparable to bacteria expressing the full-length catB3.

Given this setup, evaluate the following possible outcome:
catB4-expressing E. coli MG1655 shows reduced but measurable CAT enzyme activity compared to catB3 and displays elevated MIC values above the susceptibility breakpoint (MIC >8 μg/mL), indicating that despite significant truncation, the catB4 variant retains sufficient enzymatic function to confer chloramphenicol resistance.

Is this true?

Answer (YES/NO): NO